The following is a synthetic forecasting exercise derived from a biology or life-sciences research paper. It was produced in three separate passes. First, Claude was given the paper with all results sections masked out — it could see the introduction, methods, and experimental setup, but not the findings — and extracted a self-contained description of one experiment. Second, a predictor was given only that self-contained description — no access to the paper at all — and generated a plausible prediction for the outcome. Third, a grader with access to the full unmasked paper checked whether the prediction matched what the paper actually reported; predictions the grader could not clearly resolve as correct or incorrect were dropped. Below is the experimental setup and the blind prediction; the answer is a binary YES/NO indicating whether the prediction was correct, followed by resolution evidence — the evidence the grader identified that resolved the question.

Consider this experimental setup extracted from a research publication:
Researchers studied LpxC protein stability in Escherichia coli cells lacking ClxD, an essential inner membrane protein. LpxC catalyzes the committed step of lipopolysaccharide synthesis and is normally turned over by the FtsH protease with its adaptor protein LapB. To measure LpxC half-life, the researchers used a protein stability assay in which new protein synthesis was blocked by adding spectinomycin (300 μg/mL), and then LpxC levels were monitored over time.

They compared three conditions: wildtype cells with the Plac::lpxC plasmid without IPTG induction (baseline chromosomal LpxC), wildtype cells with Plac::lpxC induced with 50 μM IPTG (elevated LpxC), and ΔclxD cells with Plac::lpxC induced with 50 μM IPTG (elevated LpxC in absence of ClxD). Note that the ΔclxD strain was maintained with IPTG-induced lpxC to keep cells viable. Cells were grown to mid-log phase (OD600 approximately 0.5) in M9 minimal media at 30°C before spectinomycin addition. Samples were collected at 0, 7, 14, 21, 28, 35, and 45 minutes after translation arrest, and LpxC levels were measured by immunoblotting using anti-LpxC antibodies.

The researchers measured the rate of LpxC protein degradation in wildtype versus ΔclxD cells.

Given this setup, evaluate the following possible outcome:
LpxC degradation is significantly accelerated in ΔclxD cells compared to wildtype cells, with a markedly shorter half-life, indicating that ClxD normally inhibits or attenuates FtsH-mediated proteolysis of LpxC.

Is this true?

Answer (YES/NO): YES